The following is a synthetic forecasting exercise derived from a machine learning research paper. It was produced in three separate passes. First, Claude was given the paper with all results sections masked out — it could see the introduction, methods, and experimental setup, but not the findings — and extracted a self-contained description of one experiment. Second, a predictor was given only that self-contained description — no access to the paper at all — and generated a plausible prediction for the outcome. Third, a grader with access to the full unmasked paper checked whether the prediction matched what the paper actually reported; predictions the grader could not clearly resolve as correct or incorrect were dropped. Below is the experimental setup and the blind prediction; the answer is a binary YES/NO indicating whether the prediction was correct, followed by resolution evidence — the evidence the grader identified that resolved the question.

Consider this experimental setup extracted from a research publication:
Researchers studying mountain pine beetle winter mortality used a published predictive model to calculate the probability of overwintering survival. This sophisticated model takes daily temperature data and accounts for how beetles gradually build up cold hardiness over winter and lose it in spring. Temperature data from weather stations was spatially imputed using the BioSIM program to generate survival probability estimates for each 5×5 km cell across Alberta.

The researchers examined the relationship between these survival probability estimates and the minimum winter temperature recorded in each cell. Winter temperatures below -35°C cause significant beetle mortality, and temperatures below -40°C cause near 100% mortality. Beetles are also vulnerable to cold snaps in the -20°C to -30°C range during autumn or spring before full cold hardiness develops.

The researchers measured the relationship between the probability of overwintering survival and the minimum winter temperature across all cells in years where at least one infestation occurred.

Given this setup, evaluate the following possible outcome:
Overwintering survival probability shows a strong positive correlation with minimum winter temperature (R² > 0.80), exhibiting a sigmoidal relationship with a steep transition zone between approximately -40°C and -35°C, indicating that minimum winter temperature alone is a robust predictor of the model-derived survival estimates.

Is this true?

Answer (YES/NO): NO